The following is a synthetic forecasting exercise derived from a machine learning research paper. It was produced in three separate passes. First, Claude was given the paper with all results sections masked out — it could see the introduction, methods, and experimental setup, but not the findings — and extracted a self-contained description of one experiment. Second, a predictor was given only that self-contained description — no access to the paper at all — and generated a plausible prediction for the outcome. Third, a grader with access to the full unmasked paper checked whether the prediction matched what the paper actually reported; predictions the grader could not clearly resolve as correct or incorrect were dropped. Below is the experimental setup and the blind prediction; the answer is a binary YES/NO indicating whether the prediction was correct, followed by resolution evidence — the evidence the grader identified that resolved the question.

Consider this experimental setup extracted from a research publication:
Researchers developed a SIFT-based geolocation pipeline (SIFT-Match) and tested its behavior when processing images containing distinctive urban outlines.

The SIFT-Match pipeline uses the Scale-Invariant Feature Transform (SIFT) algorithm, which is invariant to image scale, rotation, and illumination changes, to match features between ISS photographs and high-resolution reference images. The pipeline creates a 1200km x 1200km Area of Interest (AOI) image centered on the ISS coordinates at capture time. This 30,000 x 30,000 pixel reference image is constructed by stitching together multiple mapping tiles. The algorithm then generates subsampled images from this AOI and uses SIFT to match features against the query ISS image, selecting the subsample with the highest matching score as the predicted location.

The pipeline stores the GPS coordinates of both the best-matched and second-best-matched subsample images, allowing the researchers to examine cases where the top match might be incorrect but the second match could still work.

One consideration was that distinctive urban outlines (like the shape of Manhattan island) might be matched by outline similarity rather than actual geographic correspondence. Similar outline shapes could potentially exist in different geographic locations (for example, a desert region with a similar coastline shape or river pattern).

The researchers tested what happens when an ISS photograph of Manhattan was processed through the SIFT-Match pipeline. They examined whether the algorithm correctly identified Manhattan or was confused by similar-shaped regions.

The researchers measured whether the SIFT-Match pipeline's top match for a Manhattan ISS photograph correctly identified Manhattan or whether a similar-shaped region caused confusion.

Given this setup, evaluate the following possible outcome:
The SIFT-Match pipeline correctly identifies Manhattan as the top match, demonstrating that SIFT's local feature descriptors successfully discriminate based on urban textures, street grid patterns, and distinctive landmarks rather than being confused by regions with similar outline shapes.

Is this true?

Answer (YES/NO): NO